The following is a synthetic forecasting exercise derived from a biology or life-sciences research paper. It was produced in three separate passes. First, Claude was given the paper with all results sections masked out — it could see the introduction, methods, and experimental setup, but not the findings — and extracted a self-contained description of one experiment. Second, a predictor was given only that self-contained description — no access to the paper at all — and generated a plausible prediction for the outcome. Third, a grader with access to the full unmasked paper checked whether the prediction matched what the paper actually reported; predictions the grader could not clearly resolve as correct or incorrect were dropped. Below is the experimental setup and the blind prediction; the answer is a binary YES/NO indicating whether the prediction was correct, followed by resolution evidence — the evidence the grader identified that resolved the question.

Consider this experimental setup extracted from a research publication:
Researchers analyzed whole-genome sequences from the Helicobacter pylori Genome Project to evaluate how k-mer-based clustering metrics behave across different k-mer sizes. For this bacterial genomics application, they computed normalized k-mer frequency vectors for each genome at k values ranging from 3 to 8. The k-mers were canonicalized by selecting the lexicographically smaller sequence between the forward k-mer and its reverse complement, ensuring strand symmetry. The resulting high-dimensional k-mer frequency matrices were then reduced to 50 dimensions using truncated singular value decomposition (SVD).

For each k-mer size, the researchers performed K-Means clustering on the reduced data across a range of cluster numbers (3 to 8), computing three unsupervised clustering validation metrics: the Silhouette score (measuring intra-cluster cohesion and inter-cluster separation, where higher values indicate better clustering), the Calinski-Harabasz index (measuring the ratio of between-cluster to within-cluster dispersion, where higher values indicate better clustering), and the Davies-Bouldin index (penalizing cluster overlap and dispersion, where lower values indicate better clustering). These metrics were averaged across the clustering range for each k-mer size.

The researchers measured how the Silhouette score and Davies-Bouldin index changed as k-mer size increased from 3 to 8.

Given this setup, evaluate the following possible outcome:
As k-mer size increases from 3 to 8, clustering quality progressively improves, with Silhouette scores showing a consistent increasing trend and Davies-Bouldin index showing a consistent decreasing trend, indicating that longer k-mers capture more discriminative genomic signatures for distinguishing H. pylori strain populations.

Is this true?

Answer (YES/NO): YES